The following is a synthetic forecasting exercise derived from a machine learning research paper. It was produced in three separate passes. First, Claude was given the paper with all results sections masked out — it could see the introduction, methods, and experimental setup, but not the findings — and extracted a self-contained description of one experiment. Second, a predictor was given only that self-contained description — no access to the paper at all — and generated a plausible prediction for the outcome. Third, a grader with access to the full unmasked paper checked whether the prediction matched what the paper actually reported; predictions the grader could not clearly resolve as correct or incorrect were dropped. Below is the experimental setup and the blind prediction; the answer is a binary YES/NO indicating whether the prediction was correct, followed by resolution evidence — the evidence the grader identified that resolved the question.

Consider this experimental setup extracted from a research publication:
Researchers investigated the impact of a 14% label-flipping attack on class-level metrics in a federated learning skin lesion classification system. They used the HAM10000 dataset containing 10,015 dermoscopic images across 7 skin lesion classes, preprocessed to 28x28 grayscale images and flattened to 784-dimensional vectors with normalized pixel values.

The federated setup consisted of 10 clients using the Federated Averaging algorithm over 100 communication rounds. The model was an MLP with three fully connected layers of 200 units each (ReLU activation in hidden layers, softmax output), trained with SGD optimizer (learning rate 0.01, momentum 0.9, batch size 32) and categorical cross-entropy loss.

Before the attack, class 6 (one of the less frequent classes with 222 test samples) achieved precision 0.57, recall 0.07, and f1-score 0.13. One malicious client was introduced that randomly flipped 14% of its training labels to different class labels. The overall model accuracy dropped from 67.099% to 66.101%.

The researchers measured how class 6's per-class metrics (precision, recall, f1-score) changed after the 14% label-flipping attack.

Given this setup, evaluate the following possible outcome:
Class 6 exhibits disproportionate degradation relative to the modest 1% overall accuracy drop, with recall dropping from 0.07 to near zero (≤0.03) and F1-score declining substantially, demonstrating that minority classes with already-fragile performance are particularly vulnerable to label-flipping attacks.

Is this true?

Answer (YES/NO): YES